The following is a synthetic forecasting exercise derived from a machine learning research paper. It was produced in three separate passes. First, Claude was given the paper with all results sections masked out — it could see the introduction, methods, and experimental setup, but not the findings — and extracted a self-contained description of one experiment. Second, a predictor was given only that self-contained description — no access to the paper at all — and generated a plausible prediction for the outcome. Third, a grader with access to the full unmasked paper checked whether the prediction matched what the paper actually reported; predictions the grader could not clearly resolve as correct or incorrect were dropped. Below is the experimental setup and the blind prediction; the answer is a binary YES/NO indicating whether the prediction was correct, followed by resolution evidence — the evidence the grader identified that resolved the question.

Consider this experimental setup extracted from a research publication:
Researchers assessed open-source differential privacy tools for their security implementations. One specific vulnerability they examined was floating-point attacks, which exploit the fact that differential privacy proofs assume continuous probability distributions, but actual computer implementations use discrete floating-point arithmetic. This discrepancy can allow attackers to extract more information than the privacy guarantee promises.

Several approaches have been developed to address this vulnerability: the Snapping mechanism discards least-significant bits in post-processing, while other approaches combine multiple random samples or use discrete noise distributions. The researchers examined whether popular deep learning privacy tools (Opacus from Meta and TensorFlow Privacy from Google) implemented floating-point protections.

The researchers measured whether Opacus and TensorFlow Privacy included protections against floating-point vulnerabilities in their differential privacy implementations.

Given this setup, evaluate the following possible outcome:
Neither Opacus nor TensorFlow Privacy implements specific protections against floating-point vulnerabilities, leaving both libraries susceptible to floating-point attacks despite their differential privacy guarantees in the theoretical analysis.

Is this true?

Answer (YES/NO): YES